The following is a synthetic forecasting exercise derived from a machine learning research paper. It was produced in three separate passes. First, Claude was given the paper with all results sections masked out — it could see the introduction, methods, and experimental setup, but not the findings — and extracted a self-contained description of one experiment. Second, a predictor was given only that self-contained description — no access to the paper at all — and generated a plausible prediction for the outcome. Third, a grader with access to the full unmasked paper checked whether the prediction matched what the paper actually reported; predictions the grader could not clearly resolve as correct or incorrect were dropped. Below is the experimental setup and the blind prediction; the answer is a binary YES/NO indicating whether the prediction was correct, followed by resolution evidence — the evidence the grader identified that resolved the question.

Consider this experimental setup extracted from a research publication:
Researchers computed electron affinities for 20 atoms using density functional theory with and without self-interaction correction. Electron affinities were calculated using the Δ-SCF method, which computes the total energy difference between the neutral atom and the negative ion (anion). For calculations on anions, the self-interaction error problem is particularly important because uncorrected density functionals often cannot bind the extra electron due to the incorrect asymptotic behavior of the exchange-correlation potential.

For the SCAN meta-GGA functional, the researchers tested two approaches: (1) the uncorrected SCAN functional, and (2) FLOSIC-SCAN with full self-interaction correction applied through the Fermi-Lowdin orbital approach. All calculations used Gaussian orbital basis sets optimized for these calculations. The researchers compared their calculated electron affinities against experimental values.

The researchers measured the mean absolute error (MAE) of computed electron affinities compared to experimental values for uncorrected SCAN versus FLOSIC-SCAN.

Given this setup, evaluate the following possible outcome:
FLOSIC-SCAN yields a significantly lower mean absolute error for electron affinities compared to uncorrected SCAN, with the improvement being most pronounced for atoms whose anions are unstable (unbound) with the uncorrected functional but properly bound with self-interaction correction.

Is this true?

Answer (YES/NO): NO